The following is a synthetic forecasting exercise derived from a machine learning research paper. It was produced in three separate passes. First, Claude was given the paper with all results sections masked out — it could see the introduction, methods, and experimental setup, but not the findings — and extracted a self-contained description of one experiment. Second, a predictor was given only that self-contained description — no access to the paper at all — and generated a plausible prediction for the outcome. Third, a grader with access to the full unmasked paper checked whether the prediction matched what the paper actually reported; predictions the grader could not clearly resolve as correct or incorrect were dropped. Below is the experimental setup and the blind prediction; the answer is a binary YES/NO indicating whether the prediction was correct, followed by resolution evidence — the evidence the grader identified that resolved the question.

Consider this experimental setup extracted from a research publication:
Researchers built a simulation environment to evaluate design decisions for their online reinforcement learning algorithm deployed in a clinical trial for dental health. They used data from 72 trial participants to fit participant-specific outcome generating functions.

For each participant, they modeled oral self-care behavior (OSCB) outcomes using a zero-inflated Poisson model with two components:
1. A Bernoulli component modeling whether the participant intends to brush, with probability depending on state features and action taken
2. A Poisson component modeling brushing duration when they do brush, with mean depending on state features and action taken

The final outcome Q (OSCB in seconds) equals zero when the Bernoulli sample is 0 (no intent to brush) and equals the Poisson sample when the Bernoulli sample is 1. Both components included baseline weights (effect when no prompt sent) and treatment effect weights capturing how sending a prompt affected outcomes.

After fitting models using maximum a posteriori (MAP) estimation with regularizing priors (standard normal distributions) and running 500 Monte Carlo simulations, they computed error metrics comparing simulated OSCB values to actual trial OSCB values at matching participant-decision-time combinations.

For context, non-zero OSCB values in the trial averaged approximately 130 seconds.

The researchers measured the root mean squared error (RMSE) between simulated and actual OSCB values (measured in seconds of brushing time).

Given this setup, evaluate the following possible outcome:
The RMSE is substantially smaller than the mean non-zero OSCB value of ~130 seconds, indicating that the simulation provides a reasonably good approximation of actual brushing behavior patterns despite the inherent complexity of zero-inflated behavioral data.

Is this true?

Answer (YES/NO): NO